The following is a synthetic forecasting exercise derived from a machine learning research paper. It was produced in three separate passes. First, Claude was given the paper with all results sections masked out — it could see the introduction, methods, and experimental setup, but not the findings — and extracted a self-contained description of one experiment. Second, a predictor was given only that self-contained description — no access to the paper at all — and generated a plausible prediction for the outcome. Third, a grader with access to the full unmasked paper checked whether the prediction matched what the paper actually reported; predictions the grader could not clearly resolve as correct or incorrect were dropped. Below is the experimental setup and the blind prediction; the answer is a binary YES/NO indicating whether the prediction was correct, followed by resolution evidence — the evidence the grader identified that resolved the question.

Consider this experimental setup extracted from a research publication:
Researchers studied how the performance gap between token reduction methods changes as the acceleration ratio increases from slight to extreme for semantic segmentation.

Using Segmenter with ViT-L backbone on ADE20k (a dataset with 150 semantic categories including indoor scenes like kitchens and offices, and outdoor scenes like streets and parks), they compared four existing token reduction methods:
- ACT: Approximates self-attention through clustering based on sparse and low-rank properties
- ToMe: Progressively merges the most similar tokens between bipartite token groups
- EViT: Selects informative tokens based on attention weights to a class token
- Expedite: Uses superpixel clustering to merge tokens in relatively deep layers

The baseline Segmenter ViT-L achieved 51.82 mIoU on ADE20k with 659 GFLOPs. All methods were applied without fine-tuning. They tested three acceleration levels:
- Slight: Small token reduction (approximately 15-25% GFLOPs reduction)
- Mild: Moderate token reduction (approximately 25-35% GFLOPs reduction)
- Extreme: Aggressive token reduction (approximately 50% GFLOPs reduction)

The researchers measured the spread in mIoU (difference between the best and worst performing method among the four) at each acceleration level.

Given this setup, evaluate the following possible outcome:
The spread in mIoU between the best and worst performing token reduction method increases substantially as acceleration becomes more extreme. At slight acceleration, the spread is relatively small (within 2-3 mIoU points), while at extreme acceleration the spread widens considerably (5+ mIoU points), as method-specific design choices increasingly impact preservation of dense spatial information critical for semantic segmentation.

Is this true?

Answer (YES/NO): YES